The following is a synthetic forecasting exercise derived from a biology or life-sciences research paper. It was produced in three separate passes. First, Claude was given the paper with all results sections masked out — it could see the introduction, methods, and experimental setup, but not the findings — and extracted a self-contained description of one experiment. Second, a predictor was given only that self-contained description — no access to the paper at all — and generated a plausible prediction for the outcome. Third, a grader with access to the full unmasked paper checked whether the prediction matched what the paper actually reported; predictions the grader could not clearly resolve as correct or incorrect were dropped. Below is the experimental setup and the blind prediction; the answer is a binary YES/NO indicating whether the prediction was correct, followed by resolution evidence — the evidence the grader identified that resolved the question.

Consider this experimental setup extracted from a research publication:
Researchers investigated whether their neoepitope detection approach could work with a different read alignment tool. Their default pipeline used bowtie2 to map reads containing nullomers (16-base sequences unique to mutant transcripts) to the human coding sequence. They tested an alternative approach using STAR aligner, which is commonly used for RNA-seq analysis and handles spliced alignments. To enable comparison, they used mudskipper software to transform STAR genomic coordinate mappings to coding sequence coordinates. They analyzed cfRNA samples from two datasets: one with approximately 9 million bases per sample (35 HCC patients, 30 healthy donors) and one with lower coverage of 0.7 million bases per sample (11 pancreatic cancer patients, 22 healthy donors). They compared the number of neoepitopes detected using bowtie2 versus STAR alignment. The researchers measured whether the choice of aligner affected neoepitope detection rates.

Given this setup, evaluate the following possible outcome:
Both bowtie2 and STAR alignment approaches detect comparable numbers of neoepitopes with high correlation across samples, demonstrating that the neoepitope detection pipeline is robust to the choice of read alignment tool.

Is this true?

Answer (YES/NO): NO